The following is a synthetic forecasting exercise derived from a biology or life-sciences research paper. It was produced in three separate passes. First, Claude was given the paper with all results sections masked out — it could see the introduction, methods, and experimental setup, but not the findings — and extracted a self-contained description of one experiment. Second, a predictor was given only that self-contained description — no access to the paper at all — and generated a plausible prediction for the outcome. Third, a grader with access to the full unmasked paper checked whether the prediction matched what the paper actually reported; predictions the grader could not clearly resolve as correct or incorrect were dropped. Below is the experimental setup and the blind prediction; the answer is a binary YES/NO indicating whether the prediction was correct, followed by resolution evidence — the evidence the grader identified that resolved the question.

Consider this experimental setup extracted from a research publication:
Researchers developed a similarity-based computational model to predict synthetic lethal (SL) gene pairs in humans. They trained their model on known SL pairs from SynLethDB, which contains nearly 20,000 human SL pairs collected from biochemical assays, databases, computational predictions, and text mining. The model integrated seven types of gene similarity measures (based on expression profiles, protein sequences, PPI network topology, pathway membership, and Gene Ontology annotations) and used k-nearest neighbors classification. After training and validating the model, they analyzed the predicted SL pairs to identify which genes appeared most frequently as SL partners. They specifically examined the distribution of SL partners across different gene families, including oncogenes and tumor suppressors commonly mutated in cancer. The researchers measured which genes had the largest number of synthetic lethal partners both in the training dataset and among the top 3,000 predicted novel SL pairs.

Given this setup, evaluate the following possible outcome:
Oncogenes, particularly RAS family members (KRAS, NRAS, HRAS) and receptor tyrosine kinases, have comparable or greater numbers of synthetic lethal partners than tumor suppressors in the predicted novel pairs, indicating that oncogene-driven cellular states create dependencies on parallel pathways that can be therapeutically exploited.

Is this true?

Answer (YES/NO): YES